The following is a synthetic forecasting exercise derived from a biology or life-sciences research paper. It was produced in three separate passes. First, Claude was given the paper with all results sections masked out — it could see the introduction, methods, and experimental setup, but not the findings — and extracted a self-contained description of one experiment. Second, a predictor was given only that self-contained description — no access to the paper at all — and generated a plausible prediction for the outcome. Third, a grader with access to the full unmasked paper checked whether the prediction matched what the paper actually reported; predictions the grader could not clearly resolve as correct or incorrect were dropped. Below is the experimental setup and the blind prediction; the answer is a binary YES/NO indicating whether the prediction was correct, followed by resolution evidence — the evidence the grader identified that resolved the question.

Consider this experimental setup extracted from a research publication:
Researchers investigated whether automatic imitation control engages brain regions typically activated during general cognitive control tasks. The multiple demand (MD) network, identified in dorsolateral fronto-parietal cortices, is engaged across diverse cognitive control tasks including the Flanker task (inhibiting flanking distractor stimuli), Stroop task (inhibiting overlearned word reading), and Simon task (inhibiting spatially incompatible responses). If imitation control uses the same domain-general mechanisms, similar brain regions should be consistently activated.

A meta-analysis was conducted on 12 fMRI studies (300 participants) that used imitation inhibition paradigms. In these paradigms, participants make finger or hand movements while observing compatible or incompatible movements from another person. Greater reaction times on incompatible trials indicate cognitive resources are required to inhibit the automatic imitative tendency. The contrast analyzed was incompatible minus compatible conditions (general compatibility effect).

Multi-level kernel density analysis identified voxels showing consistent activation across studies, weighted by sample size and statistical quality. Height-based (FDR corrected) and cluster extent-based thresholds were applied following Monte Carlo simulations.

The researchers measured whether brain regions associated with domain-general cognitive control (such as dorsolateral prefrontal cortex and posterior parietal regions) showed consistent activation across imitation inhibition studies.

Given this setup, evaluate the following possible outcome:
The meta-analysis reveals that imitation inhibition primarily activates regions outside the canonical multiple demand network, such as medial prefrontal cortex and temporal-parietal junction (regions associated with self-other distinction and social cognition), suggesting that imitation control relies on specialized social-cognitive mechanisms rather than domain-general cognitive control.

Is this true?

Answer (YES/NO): NO